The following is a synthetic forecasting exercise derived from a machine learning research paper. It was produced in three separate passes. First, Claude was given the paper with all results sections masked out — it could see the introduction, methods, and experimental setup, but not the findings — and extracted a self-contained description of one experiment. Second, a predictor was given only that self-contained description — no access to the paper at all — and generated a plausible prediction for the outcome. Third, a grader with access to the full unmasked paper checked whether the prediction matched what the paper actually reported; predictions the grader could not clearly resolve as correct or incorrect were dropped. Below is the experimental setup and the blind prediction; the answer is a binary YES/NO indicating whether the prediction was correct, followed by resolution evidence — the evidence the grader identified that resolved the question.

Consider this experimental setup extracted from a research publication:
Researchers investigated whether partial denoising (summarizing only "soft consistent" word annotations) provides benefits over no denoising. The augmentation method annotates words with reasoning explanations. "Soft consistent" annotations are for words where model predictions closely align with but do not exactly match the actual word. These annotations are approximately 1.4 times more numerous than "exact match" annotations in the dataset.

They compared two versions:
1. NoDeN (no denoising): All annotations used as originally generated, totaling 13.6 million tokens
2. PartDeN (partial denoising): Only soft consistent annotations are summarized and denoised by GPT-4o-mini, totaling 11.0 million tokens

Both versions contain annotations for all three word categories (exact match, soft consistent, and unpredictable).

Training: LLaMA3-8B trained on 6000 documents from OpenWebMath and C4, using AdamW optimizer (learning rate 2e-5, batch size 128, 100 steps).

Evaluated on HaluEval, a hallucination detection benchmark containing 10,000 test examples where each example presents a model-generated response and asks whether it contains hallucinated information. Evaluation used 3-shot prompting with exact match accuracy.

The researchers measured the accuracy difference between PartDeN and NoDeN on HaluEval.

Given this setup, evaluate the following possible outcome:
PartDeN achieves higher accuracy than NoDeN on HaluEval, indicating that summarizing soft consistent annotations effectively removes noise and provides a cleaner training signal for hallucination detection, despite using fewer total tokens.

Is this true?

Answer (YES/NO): YES